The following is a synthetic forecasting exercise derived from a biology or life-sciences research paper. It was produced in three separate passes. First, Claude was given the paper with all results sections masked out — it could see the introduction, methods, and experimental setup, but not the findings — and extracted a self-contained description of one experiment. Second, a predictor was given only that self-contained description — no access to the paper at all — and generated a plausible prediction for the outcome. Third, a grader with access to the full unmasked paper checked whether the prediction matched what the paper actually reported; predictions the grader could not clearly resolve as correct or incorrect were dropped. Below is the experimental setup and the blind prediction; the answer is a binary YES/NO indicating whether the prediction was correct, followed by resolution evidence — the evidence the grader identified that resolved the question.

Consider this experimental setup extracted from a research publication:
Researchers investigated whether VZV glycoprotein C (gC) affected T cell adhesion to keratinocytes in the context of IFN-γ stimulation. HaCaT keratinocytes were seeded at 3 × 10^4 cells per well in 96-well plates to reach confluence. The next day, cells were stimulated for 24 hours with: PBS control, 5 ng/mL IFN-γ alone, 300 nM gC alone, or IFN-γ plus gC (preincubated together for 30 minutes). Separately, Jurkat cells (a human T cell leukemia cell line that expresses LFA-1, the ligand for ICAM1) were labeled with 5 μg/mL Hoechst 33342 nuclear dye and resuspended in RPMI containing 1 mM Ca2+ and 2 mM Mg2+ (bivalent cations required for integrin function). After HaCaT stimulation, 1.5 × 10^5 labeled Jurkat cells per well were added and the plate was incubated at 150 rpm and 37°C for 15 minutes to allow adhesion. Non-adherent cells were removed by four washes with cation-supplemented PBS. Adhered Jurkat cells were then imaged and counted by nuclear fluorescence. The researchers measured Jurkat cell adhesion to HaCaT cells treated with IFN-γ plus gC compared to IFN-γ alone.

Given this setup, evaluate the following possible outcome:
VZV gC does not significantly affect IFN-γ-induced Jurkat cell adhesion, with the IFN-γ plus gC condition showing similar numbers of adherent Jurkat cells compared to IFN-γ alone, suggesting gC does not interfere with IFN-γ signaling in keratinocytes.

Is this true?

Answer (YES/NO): NO